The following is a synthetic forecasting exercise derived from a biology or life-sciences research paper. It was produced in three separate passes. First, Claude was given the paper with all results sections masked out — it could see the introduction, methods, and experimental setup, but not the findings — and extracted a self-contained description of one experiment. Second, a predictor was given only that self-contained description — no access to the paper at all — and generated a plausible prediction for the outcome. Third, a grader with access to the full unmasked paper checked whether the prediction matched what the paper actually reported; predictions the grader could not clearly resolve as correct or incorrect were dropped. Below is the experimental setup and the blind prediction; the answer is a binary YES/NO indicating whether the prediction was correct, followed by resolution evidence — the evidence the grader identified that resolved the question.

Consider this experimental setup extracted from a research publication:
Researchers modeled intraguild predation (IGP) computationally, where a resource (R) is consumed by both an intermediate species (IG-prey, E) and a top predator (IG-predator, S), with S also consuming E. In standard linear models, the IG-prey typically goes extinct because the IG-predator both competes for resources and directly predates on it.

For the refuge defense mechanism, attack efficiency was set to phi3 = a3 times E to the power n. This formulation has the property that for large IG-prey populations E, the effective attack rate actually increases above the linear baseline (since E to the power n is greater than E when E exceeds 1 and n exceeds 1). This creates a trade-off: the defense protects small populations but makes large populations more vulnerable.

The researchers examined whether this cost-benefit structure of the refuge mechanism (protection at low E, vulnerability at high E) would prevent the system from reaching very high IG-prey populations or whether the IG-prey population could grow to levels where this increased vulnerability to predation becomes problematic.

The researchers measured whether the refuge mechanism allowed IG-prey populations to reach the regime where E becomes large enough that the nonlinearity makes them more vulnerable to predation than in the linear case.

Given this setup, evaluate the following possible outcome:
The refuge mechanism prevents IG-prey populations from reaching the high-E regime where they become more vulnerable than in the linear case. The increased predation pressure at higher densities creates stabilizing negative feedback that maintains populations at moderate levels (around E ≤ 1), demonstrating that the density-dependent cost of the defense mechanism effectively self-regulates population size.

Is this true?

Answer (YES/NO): NO